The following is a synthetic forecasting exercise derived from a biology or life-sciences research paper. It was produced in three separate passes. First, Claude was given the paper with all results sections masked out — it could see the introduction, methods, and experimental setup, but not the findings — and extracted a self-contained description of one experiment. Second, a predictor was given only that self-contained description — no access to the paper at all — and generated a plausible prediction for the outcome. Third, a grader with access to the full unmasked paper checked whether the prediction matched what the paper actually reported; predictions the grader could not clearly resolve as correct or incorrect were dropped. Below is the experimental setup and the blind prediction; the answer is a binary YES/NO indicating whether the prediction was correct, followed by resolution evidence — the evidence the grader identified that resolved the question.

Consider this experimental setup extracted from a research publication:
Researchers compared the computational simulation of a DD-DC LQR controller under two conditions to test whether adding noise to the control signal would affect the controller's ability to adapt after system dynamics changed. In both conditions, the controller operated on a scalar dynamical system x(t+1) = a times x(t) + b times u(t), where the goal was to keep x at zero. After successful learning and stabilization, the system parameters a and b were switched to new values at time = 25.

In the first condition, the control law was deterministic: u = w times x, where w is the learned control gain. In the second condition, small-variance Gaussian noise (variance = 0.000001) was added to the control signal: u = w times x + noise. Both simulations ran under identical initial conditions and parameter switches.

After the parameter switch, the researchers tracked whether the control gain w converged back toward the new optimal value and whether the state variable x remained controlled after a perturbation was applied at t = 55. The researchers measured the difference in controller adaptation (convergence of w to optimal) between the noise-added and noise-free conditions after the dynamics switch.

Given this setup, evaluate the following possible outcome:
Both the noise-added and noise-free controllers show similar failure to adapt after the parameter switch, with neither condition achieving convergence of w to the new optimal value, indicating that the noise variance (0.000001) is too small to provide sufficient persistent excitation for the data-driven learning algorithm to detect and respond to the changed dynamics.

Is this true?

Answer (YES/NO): NO